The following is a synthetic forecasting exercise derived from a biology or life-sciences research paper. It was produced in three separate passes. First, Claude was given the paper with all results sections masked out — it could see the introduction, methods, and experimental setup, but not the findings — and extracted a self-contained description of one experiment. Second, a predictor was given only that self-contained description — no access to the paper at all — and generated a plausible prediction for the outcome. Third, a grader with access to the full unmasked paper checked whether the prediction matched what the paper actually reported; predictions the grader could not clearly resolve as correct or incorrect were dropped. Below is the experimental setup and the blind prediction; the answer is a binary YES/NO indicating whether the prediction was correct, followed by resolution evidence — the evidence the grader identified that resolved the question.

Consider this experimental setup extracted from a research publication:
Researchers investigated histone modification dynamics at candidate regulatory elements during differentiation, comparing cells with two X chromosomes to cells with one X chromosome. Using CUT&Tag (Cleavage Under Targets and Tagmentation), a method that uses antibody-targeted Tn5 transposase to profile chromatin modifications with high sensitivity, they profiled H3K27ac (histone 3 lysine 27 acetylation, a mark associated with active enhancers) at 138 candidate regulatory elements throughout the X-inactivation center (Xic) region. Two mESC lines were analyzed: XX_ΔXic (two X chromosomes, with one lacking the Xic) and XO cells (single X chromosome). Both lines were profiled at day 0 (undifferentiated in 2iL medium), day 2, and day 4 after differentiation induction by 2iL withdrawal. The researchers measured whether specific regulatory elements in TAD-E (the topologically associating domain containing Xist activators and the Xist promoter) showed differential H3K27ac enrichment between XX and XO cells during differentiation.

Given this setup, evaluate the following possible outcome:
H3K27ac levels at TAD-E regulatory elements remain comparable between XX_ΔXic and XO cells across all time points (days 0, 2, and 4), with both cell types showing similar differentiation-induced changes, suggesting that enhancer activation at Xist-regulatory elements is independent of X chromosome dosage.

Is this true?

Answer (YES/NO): NO